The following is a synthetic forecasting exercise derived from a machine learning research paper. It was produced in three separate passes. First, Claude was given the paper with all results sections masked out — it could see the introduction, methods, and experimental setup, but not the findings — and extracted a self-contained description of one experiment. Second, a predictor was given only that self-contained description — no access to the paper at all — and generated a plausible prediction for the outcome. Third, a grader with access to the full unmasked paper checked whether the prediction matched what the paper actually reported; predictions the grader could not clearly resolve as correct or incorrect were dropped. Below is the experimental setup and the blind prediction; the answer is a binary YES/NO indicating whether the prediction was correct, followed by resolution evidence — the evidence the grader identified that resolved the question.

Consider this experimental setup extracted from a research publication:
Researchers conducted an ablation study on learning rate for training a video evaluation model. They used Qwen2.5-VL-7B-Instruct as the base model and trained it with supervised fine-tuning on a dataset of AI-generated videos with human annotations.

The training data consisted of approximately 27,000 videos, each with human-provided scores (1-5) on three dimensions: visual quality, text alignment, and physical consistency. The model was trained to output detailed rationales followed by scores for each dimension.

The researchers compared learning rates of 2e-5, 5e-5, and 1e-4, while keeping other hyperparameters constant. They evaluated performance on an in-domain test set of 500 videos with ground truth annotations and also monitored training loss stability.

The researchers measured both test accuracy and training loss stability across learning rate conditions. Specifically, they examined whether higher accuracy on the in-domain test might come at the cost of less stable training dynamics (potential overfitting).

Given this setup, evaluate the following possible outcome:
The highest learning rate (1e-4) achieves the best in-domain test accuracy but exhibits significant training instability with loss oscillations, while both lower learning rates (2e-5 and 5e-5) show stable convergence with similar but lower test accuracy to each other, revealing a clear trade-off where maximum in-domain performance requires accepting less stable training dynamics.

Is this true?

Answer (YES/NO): NO